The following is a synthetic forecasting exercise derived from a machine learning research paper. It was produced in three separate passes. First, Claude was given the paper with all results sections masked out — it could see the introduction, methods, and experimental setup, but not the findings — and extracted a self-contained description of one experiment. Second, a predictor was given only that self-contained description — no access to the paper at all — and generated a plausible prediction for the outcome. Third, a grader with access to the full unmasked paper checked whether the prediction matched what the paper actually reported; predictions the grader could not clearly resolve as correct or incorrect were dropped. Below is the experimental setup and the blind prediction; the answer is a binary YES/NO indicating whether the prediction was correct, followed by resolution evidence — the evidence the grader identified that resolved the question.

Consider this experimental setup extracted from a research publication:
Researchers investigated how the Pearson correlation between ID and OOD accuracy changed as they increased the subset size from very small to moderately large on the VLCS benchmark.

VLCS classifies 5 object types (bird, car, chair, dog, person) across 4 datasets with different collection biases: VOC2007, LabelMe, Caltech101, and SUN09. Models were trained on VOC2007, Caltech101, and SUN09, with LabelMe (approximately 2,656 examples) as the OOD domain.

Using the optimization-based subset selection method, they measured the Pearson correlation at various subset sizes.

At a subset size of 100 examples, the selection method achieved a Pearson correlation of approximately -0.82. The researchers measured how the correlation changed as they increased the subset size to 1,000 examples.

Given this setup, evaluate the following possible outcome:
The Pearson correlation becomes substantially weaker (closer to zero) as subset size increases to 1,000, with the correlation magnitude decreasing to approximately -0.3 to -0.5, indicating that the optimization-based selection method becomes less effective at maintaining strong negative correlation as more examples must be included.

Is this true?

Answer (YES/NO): NO